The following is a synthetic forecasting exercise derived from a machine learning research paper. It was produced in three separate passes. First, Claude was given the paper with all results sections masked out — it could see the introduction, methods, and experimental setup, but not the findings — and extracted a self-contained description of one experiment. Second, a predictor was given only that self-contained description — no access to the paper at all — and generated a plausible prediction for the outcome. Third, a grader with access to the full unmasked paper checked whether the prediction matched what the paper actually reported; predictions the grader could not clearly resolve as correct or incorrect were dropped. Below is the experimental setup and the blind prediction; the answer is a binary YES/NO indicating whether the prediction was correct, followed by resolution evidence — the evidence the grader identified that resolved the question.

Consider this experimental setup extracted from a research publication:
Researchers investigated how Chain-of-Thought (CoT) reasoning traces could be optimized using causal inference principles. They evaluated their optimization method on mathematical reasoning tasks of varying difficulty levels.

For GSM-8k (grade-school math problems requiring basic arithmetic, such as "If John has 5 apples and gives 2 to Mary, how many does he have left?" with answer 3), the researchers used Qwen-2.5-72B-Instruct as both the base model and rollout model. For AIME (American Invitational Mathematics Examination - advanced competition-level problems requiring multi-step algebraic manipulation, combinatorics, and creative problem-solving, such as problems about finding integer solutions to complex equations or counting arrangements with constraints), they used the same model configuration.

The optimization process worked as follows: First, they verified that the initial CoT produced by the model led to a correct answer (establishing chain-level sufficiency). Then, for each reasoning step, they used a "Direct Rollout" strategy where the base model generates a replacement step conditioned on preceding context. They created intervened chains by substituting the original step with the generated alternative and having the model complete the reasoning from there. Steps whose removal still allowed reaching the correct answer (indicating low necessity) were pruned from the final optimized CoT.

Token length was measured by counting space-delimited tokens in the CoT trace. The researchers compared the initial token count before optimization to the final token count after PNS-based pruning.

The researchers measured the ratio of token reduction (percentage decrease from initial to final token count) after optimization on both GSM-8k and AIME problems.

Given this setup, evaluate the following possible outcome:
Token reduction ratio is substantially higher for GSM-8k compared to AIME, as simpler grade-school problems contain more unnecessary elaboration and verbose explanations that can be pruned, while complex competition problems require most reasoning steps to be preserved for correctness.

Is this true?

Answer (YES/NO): YES